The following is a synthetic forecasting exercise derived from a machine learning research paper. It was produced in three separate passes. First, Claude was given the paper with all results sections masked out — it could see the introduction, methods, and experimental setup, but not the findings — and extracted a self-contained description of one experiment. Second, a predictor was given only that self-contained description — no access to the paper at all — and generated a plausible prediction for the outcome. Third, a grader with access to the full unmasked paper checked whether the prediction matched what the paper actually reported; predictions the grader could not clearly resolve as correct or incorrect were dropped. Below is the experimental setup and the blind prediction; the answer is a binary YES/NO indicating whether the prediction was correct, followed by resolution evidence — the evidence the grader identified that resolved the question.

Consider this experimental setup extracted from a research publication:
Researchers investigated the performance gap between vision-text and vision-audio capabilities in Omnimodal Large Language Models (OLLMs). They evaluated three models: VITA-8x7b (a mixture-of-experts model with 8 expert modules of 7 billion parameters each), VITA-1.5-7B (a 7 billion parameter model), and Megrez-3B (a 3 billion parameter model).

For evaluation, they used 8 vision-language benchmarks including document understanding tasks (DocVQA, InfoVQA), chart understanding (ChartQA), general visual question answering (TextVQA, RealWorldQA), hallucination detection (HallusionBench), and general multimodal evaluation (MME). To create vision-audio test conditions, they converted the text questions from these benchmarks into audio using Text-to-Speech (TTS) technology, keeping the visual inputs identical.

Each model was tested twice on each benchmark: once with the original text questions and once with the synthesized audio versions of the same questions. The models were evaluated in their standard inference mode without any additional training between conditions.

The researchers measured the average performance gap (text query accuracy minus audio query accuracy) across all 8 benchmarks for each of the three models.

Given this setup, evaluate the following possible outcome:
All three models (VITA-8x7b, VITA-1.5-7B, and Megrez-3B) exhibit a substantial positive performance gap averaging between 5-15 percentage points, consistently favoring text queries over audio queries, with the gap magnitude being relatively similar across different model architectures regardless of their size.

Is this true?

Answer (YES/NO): NO